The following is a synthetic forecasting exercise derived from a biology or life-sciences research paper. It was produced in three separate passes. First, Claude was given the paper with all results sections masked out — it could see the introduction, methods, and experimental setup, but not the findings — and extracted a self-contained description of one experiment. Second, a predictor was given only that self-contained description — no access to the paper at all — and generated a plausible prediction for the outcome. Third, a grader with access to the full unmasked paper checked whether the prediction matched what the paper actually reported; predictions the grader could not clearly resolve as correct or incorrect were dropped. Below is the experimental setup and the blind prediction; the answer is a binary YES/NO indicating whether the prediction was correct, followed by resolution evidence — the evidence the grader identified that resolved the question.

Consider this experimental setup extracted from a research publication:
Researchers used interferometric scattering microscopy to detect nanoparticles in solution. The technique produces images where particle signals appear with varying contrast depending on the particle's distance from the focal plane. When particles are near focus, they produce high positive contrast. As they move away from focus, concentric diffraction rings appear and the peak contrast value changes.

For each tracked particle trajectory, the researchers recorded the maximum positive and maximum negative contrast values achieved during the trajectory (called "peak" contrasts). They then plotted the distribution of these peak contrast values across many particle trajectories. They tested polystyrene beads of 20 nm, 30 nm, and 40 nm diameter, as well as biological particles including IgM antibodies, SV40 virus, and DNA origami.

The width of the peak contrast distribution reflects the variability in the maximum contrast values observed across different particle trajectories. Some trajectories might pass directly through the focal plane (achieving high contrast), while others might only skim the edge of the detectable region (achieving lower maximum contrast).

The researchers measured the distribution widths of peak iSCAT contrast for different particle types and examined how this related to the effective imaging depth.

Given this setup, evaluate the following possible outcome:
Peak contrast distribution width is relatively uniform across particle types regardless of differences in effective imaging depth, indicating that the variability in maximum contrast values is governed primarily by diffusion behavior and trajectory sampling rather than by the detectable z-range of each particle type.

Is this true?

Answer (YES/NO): NO